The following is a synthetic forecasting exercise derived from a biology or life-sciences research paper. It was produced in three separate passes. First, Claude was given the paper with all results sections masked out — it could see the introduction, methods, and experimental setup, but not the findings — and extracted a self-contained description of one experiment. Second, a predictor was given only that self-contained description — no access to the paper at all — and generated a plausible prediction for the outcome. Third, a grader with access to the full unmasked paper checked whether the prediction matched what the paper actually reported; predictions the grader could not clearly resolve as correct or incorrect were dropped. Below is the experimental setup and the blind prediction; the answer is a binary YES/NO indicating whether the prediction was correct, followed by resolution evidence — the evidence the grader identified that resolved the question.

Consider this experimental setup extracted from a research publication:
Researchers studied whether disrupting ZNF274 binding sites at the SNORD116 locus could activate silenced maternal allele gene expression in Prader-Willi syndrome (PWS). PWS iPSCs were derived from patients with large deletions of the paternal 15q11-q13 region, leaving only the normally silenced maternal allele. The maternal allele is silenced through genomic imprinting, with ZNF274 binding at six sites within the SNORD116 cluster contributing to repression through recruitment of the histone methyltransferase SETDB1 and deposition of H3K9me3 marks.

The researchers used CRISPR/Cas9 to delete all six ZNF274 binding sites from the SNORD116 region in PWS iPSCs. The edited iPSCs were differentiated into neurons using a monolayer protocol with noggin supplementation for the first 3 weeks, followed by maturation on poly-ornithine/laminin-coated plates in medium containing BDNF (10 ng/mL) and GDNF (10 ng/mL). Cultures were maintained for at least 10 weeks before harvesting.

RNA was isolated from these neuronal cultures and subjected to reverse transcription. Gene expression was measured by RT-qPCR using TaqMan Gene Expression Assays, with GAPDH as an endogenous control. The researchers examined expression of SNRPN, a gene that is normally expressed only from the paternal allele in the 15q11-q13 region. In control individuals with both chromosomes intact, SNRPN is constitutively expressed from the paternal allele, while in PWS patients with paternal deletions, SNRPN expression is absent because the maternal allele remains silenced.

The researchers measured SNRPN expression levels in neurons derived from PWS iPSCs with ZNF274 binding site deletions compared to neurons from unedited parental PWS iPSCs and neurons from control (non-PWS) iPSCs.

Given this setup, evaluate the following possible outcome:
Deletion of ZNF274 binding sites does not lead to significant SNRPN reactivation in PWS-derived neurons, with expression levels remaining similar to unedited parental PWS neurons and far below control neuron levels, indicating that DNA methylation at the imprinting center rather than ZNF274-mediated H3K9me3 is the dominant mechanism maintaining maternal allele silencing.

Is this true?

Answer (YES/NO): NO